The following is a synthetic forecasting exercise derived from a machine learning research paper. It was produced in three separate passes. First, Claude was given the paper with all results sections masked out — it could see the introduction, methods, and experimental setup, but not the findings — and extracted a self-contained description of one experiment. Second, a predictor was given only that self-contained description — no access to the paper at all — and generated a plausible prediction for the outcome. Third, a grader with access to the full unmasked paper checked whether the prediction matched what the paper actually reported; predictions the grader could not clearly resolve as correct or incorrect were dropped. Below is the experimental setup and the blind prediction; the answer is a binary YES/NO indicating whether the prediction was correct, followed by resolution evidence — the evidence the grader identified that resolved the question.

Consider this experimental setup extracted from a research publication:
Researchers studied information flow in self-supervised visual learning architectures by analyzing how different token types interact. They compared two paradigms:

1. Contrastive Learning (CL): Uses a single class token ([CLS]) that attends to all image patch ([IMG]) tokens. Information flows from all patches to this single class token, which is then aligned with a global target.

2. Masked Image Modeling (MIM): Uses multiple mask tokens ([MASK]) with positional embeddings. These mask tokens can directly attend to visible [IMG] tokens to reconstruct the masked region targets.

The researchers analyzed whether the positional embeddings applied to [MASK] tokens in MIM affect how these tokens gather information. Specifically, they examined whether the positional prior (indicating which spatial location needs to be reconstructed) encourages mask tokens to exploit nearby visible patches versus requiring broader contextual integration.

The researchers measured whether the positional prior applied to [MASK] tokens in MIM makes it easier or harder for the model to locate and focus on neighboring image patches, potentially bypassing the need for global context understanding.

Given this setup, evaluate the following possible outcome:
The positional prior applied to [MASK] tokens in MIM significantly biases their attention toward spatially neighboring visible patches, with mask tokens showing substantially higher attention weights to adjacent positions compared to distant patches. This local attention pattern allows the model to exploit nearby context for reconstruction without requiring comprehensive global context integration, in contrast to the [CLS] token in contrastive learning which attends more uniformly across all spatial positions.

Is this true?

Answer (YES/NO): YES